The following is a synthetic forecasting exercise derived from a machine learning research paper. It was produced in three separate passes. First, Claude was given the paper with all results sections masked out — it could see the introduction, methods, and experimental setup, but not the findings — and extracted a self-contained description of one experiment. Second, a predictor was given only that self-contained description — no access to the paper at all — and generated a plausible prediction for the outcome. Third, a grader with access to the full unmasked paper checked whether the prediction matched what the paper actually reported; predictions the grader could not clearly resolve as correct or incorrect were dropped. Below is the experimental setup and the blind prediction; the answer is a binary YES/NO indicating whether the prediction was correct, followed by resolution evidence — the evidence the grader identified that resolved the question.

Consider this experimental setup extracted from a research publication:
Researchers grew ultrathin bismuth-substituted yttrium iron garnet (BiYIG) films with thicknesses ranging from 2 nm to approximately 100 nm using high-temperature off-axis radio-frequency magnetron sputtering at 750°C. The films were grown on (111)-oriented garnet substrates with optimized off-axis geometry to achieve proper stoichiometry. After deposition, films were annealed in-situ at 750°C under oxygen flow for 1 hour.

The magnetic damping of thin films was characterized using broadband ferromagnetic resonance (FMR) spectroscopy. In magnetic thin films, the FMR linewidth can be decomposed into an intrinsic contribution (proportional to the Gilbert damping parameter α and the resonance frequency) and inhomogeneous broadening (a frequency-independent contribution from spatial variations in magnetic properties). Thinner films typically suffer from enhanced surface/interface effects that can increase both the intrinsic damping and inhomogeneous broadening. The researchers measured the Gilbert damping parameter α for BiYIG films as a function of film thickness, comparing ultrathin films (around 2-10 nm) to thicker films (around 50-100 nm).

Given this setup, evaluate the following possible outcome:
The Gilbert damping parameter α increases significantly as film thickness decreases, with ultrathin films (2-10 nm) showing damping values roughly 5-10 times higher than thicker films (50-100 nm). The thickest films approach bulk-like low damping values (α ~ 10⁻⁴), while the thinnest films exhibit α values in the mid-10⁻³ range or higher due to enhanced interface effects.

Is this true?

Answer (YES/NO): NO